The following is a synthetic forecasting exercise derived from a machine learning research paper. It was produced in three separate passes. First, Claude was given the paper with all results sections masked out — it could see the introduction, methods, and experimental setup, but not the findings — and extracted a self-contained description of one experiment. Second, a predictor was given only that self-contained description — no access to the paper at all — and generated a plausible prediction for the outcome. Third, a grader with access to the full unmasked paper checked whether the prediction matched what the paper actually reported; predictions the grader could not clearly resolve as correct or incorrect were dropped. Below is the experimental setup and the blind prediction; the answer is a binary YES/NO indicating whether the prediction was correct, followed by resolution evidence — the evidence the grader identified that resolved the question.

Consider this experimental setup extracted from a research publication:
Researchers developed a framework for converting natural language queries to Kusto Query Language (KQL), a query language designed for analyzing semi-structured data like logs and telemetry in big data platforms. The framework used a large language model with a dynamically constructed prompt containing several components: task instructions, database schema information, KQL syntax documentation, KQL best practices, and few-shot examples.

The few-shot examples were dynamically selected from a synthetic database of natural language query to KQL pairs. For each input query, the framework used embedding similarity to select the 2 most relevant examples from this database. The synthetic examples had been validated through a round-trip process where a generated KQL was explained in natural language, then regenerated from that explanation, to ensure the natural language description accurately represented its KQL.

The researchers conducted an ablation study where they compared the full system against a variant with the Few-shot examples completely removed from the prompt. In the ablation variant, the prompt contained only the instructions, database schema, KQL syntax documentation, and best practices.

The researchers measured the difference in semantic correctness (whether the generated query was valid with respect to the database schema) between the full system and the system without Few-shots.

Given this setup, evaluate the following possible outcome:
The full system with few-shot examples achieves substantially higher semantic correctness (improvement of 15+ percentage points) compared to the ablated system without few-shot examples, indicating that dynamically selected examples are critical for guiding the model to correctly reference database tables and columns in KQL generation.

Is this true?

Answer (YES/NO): NO